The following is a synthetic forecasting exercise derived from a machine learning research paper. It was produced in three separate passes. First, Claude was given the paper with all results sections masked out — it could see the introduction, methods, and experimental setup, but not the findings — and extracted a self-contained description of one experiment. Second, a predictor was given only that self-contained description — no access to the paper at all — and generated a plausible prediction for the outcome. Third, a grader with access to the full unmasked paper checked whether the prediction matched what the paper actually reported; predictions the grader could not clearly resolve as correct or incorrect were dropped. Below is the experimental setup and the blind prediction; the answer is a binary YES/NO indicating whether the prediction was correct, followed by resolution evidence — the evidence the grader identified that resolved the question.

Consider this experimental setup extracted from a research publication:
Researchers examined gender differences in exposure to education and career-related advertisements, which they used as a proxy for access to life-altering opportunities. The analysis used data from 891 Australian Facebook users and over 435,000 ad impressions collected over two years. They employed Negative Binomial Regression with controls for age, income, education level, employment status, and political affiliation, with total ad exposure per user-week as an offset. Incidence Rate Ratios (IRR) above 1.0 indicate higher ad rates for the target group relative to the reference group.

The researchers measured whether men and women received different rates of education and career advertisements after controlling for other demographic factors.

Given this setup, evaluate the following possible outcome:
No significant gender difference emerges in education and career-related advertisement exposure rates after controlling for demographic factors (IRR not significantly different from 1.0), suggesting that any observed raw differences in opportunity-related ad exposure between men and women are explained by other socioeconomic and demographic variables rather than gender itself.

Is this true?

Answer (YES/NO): YES